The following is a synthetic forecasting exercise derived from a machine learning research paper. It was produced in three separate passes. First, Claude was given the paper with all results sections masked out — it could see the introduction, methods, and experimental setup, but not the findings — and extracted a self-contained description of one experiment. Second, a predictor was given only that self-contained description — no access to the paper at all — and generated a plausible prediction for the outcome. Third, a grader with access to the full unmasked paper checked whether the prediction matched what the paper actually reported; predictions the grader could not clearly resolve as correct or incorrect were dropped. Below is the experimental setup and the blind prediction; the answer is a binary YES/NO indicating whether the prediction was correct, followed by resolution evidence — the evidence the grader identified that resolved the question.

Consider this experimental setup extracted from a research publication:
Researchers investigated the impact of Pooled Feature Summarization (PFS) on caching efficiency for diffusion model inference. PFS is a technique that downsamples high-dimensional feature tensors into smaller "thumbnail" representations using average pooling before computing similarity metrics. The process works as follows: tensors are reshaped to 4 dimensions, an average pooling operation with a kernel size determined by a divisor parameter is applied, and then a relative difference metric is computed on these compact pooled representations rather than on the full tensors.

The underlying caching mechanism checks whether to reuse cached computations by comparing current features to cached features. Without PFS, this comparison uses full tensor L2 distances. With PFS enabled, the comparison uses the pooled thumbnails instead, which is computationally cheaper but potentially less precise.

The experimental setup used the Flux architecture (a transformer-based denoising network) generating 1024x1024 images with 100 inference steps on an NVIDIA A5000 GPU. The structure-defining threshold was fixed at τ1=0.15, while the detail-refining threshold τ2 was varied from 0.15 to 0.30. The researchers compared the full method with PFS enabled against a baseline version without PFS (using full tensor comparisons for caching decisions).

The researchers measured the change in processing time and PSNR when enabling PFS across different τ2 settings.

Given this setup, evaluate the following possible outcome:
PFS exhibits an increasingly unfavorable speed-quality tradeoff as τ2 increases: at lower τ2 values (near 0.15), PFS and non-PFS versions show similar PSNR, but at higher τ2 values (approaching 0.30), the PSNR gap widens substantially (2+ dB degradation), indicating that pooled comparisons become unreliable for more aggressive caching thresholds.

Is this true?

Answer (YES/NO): NO